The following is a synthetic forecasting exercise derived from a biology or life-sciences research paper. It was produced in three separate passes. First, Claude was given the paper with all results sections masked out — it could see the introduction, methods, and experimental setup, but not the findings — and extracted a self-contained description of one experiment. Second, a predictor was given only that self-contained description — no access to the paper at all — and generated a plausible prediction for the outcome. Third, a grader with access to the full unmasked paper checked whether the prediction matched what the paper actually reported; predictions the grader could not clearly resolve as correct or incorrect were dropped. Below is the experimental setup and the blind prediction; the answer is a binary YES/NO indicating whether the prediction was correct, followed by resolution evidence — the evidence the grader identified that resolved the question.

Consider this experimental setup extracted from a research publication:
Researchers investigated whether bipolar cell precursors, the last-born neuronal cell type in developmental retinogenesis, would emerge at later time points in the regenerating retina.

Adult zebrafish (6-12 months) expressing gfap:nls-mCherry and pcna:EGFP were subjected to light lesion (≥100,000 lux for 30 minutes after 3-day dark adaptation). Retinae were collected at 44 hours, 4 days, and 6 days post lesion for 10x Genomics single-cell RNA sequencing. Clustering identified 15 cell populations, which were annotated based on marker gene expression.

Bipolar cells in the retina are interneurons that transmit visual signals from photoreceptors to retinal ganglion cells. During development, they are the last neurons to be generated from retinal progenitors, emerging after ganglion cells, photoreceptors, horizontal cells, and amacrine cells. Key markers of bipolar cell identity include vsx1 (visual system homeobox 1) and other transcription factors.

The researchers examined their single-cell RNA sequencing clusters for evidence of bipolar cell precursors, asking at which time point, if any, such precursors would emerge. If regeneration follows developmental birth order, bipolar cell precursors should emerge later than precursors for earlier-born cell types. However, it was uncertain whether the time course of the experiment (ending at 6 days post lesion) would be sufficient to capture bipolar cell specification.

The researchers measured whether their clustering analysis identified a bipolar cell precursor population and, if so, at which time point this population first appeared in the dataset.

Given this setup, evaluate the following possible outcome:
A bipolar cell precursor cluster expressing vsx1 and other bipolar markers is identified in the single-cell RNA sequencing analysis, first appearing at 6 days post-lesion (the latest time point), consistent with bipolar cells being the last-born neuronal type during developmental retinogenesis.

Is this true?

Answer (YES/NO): YES